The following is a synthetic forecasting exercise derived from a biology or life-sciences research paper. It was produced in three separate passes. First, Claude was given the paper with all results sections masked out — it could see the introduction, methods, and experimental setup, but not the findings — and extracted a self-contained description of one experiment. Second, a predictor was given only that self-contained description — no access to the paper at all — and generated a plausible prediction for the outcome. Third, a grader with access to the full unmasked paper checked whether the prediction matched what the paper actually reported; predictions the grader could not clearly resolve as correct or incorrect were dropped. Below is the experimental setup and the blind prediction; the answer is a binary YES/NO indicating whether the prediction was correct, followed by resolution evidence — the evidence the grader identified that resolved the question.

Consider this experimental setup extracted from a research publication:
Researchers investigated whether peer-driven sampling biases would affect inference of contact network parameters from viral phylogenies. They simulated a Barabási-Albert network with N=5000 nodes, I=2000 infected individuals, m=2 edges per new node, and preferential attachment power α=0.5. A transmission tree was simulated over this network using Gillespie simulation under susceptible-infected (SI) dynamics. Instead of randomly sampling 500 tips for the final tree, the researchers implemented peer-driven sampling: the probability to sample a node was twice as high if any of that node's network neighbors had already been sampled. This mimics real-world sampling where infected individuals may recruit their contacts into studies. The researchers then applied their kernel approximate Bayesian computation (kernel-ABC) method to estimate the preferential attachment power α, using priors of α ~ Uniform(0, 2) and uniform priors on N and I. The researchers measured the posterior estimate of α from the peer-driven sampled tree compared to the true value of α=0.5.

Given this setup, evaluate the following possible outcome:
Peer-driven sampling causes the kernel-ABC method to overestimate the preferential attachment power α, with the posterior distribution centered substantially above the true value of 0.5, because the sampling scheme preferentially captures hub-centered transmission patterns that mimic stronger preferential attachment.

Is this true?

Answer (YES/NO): NO